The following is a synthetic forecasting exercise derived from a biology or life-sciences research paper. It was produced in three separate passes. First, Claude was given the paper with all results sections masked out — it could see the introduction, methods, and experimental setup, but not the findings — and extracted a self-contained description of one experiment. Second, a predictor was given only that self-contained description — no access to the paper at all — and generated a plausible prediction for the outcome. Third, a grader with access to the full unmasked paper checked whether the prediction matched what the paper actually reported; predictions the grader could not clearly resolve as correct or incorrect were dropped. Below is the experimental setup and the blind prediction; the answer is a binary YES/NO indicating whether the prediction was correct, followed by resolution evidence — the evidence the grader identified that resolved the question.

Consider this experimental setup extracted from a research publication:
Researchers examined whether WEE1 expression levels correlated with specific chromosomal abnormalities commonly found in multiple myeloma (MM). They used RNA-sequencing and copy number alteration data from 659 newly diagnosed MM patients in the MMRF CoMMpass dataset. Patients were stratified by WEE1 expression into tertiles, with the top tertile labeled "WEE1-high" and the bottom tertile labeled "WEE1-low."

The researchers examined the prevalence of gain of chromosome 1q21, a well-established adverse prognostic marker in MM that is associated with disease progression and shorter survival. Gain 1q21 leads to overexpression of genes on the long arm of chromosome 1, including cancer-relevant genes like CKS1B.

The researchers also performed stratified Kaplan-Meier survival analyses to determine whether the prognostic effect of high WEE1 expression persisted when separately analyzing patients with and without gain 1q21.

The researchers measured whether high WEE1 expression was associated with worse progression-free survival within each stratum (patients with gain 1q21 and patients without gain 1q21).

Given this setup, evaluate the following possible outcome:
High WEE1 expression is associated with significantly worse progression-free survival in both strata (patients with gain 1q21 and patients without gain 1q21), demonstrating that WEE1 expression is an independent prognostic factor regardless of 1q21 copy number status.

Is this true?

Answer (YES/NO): YES